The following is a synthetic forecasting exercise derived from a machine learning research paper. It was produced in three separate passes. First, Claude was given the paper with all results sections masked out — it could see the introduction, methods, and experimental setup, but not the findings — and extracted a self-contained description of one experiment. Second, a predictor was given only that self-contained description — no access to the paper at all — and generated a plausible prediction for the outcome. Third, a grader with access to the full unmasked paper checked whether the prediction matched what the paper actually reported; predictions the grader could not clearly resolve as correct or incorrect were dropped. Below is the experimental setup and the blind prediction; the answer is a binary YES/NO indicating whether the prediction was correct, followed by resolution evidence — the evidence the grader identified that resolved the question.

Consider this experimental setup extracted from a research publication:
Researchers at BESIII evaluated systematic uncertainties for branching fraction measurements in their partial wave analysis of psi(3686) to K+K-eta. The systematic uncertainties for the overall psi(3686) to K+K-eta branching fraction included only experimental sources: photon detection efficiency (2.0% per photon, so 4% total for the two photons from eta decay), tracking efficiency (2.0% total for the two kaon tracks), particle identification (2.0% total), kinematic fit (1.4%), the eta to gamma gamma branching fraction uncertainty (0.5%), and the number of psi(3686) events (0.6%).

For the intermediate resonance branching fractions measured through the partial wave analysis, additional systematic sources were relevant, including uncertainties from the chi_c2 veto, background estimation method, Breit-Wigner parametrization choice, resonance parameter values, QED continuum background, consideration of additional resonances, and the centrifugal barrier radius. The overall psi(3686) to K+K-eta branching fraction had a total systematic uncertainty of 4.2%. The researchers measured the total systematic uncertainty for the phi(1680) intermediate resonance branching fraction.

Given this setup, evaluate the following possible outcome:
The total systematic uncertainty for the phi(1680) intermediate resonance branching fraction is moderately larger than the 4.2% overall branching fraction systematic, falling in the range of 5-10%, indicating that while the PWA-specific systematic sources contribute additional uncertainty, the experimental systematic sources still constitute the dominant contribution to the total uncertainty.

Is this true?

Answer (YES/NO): NO